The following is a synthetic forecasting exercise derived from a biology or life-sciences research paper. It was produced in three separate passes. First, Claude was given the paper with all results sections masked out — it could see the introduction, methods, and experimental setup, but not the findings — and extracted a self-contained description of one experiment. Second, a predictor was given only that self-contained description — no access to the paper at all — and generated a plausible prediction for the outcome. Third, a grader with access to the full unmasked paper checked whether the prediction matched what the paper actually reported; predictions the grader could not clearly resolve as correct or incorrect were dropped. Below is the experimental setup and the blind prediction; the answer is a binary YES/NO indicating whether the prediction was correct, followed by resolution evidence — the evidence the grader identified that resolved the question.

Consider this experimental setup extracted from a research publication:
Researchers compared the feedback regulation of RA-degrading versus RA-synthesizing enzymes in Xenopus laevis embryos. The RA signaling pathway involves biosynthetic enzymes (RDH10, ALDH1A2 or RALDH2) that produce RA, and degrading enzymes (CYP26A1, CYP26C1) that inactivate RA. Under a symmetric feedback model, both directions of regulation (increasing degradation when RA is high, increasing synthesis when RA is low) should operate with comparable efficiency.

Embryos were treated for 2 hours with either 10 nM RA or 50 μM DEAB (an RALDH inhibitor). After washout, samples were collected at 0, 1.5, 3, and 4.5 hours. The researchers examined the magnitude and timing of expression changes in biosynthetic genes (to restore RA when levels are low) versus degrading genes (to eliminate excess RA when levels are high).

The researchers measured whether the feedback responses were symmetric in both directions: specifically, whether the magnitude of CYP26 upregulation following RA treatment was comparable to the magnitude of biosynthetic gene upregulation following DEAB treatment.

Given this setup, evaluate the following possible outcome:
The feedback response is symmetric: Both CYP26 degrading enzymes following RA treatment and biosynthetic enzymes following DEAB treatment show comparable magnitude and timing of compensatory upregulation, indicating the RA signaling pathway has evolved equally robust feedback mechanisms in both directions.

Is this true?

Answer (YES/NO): NO